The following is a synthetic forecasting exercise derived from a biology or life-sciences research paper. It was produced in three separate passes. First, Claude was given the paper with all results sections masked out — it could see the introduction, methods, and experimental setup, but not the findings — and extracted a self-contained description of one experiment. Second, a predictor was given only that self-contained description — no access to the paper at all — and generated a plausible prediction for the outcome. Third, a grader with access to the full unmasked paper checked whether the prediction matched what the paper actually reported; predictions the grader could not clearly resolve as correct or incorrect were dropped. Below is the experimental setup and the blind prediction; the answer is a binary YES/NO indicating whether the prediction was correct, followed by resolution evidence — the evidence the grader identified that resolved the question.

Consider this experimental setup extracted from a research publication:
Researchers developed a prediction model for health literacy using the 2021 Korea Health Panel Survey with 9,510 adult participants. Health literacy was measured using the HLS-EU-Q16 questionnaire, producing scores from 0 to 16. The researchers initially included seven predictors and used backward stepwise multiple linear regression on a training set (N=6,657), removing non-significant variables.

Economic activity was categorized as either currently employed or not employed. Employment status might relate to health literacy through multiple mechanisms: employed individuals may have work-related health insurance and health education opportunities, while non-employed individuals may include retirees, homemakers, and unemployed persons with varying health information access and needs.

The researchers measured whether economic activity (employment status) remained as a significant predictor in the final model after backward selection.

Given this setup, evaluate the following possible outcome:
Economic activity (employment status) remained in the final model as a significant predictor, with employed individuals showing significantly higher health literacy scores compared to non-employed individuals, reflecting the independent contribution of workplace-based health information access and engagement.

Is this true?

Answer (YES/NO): NO